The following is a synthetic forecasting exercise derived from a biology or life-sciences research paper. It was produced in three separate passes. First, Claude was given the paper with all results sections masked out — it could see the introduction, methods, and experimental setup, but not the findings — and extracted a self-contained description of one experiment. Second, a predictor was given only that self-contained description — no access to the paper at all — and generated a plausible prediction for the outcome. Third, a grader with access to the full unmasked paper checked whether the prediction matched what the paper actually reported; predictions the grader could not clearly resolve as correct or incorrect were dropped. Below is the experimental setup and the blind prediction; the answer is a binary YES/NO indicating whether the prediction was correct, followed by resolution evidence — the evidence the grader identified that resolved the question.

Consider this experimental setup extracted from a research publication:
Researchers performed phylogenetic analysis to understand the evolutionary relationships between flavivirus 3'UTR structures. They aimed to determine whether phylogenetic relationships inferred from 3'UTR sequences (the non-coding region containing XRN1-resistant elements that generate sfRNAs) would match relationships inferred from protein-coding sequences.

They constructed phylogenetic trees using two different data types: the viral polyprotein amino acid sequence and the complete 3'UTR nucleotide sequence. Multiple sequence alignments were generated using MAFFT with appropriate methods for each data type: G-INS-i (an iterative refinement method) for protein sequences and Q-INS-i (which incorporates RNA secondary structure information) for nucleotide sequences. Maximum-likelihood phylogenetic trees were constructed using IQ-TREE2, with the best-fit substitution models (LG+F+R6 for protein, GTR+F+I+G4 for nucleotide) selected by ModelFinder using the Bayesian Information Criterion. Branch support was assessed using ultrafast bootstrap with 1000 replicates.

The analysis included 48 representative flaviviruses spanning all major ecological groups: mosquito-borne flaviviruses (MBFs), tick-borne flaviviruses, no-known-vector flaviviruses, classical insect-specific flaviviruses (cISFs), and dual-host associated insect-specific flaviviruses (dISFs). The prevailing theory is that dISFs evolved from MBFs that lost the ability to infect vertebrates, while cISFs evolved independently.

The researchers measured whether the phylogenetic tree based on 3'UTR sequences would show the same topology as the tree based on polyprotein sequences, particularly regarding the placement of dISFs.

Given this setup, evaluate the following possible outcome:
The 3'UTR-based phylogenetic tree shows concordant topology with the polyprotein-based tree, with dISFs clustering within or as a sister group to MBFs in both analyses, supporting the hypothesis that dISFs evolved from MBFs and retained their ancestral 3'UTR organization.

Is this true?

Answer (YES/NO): NO